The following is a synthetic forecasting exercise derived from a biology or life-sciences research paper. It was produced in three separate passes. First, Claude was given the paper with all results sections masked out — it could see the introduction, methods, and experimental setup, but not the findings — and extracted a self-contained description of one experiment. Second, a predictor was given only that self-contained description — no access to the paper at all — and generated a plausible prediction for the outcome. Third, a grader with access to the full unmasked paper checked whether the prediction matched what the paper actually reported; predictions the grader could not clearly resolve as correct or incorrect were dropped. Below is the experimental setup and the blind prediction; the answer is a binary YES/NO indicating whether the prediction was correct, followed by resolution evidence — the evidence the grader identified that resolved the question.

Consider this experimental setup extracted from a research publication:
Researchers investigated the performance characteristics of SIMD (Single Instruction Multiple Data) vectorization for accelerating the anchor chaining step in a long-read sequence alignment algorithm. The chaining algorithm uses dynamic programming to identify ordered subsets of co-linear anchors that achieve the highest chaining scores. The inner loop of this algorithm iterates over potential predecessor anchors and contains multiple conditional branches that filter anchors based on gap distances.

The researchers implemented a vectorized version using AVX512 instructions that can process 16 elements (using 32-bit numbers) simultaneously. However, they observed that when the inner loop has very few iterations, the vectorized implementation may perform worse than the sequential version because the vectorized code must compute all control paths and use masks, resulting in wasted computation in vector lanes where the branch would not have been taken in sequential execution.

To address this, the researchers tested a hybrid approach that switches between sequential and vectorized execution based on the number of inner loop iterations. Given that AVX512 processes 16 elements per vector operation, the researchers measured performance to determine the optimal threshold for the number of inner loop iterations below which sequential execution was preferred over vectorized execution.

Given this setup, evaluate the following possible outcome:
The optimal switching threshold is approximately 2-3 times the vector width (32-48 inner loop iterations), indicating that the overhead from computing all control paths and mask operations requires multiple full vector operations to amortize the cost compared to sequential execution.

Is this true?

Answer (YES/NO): NO